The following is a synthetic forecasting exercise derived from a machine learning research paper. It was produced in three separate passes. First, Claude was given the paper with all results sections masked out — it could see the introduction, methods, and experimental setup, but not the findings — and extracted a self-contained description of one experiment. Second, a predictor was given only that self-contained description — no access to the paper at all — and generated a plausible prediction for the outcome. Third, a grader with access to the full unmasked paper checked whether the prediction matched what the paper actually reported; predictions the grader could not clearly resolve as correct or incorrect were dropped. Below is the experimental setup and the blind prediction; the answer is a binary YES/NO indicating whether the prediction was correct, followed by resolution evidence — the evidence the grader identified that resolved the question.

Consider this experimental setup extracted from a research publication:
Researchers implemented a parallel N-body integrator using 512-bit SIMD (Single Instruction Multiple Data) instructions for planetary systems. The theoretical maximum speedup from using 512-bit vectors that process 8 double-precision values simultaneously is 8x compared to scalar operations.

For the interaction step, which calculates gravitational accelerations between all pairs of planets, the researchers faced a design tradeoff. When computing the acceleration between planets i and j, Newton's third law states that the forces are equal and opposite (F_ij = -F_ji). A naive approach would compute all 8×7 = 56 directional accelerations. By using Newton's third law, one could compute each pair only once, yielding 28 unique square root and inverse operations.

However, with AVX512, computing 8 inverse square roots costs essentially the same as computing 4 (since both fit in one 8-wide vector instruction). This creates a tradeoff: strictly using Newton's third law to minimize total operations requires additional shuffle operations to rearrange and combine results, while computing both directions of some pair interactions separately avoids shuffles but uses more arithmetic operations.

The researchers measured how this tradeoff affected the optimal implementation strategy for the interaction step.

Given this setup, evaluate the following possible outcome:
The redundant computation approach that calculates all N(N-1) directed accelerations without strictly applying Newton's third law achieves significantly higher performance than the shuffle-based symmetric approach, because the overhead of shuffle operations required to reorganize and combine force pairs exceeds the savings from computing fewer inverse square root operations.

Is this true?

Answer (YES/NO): NO